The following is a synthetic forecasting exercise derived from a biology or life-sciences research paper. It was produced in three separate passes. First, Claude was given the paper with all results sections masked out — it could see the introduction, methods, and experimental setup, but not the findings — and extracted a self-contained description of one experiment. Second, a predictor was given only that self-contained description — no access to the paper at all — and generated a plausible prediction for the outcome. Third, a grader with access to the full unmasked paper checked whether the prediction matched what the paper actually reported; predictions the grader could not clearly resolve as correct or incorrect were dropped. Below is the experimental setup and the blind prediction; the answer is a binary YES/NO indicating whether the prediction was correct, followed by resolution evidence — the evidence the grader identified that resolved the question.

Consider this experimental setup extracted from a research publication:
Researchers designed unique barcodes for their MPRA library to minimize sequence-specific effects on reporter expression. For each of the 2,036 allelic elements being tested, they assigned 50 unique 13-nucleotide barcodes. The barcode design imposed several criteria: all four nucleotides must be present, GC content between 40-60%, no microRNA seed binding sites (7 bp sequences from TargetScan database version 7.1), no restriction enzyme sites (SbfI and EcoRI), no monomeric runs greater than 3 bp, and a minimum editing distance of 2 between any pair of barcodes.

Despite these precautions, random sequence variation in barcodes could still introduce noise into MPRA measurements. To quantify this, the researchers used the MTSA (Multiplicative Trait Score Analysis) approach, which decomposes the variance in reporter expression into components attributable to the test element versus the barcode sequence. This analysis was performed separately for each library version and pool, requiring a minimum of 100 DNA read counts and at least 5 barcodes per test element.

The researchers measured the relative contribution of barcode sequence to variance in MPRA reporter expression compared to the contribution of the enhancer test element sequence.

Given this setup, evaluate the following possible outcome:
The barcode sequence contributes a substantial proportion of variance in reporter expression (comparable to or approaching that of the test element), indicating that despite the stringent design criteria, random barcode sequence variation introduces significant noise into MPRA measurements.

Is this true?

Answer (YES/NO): NO